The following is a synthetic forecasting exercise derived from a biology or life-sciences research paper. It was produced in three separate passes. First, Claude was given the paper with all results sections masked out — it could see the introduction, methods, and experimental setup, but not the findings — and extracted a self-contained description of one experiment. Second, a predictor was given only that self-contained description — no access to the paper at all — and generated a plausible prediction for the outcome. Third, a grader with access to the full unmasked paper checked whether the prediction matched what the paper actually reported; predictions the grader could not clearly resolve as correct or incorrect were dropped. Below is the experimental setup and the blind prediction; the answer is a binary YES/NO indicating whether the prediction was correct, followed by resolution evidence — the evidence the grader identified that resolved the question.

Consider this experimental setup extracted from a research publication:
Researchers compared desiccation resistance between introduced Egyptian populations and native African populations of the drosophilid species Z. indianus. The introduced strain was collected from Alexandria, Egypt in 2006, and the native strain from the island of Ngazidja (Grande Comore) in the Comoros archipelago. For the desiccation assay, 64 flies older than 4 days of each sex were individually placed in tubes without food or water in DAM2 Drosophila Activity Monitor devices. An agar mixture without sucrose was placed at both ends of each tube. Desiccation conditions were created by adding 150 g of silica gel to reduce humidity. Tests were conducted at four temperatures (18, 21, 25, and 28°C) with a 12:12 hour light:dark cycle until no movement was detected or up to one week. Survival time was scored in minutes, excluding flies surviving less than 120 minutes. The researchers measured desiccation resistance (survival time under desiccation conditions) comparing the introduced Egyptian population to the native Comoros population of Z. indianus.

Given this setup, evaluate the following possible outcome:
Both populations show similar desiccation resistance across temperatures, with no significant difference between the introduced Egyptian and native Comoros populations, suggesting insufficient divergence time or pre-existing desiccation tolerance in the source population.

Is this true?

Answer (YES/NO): NO